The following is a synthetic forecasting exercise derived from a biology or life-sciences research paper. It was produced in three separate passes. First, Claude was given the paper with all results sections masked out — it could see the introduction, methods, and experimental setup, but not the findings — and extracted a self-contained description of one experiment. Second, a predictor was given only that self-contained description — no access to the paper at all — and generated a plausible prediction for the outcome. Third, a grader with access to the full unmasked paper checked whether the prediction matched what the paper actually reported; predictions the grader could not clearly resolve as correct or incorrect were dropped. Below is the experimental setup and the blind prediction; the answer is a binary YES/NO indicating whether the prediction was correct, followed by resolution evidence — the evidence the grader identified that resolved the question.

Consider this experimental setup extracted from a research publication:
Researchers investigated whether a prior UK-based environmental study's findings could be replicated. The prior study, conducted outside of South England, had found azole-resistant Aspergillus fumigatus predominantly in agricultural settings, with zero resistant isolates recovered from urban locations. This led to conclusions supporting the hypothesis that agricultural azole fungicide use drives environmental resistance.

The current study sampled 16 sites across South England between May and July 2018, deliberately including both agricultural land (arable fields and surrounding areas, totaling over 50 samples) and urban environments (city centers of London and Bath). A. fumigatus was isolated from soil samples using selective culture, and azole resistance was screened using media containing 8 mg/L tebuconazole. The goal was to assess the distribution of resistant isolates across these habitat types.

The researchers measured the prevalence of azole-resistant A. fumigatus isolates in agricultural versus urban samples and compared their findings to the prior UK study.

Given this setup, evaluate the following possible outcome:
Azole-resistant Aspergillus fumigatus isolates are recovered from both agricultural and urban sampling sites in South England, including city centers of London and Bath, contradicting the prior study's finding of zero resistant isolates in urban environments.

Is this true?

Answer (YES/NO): NO